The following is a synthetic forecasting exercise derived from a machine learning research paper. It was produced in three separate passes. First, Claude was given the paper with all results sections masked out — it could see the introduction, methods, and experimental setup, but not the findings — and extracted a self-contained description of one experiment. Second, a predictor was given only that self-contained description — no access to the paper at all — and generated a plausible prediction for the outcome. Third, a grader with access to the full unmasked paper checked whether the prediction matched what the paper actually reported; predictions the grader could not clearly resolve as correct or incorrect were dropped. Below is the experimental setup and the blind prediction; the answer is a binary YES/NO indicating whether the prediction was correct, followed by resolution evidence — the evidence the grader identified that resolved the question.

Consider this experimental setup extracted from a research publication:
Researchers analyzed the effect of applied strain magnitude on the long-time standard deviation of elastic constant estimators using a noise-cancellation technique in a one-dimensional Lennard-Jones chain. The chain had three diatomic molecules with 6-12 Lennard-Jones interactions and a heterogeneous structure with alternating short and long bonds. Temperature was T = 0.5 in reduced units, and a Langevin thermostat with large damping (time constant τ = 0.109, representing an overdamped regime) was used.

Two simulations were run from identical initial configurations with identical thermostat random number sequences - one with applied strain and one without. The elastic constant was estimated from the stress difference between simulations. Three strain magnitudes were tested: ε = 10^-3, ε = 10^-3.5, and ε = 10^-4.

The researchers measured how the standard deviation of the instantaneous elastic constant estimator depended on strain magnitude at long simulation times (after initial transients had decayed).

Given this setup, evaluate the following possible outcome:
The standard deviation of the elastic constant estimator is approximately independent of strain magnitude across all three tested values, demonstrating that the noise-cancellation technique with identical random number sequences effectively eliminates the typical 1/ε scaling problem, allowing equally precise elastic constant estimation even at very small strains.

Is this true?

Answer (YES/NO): YES